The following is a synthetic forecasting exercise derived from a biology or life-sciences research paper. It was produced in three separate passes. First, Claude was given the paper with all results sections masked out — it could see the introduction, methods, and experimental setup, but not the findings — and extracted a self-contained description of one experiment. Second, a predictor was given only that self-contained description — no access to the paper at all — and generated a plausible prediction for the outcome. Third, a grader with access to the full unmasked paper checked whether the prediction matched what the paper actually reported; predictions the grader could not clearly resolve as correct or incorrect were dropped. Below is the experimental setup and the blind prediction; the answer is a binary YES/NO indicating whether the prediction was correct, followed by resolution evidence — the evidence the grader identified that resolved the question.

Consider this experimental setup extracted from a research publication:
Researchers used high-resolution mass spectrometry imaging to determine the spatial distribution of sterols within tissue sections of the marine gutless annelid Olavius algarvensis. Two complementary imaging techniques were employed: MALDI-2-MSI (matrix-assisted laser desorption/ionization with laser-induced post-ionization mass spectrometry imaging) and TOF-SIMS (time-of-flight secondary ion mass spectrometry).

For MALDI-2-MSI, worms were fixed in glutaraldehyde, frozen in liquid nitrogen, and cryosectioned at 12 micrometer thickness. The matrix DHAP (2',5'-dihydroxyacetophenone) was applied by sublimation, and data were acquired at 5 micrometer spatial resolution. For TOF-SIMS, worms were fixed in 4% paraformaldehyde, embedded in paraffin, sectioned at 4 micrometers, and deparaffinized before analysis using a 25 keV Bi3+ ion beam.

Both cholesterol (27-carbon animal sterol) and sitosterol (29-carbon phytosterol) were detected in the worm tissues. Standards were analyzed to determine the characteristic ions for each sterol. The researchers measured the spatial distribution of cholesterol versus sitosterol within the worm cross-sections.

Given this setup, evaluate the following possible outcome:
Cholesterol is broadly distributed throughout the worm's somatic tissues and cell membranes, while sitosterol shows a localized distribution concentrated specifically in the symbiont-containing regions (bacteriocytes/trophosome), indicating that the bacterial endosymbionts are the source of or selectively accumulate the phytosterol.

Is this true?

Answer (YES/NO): NO